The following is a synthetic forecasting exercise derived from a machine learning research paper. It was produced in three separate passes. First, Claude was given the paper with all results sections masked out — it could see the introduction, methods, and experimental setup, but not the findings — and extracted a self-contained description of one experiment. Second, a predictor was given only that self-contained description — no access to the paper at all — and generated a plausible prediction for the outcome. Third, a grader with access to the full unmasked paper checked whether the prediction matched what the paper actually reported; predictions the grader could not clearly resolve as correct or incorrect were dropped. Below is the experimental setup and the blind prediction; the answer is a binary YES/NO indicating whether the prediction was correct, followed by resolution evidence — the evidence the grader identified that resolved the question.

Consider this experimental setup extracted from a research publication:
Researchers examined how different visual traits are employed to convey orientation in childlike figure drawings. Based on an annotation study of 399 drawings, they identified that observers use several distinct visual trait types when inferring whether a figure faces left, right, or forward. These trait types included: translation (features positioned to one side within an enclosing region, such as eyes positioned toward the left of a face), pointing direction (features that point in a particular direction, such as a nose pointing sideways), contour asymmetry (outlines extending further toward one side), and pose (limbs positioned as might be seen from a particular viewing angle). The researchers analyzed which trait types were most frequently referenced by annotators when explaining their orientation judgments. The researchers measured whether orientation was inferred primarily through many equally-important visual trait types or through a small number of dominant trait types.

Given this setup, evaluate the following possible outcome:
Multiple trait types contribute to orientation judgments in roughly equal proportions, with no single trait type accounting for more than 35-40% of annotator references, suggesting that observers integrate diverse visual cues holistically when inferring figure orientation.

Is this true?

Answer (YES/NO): NO